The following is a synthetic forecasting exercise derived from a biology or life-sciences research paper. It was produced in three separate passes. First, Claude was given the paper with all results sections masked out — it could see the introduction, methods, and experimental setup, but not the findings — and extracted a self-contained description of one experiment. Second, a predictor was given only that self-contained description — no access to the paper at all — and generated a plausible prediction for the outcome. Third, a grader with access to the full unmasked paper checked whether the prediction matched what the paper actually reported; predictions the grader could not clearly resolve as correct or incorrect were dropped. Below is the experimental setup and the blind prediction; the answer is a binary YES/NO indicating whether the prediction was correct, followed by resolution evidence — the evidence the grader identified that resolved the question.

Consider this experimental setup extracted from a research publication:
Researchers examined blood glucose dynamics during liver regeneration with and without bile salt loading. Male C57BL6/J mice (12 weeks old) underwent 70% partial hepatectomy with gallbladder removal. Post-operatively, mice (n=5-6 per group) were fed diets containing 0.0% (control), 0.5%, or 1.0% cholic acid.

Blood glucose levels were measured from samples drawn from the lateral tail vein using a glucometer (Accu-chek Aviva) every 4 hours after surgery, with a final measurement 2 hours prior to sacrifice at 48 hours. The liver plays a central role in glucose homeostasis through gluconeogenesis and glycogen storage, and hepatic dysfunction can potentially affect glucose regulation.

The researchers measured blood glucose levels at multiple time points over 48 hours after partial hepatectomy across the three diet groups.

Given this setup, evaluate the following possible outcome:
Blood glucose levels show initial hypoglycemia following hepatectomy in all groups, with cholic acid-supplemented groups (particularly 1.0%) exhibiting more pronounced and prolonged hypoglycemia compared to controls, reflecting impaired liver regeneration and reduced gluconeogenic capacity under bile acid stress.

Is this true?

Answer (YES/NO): YES